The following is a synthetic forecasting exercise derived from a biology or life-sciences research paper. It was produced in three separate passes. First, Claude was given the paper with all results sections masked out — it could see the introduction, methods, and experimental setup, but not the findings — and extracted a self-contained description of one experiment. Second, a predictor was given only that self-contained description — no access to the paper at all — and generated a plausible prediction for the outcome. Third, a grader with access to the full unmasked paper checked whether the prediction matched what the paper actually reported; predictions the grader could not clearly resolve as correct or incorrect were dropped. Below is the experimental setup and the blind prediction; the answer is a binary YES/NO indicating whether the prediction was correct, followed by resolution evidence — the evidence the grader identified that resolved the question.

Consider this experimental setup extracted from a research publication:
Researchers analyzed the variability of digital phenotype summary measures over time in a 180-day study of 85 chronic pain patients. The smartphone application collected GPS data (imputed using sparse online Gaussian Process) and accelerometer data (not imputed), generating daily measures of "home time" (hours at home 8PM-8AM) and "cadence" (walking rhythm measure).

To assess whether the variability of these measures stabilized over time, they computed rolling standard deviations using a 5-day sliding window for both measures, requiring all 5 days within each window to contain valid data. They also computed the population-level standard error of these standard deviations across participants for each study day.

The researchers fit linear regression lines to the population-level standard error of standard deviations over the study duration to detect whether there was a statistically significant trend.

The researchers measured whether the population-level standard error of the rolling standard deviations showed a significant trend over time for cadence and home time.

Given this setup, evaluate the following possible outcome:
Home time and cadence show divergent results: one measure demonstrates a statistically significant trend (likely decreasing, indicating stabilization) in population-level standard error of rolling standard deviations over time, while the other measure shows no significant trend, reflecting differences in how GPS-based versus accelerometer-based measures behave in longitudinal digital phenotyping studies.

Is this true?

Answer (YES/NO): NO